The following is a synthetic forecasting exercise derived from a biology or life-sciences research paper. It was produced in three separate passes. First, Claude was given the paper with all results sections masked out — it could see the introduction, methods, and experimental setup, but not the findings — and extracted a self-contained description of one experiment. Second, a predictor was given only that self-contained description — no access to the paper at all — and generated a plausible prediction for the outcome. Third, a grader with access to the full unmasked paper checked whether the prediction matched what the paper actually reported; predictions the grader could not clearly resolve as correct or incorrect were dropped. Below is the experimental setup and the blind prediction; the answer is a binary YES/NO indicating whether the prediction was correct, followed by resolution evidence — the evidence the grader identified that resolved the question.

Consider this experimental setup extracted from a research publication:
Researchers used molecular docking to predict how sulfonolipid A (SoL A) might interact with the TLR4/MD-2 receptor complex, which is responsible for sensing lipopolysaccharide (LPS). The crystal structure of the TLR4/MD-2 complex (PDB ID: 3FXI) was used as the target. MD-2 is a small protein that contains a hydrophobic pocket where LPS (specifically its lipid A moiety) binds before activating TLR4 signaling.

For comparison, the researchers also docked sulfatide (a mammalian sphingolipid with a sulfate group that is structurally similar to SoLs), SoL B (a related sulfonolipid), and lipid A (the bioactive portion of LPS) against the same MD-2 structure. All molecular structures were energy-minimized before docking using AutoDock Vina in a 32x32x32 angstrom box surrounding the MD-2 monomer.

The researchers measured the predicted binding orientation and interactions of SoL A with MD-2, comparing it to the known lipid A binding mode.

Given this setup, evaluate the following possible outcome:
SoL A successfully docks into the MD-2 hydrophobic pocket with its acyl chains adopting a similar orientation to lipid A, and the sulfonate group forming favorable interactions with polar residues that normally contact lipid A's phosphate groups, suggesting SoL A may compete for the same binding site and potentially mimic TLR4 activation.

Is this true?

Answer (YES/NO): YES